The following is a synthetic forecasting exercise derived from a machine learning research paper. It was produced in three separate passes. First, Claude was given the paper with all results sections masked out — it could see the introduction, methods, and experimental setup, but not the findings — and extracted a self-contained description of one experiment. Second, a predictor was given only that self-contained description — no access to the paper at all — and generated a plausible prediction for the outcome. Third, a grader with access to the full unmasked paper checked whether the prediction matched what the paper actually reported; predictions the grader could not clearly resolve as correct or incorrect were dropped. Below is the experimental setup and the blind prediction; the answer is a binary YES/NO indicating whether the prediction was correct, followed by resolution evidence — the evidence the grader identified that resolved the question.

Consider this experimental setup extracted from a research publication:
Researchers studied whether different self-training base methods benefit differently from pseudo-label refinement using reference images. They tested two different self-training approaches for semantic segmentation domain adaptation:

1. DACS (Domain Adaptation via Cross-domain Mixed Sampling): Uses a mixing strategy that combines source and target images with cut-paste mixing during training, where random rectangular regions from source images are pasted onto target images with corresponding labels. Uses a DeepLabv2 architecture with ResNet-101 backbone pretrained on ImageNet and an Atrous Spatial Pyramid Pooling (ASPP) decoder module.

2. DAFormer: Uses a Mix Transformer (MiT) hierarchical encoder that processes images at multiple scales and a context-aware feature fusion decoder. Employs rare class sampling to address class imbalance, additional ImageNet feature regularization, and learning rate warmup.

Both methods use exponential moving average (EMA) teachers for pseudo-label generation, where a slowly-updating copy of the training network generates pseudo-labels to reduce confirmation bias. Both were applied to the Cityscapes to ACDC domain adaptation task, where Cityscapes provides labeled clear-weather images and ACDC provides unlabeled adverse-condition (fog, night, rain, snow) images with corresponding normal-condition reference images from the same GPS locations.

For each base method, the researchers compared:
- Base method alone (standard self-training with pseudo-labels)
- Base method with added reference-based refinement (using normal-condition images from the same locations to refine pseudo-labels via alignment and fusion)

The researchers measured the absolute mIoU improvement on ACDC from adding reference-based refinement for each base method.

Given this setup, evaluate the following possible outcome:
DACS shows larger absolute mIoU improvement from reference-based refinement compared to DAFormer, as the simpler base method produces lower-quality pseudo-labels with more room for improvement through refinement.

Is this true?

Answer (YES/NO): NO